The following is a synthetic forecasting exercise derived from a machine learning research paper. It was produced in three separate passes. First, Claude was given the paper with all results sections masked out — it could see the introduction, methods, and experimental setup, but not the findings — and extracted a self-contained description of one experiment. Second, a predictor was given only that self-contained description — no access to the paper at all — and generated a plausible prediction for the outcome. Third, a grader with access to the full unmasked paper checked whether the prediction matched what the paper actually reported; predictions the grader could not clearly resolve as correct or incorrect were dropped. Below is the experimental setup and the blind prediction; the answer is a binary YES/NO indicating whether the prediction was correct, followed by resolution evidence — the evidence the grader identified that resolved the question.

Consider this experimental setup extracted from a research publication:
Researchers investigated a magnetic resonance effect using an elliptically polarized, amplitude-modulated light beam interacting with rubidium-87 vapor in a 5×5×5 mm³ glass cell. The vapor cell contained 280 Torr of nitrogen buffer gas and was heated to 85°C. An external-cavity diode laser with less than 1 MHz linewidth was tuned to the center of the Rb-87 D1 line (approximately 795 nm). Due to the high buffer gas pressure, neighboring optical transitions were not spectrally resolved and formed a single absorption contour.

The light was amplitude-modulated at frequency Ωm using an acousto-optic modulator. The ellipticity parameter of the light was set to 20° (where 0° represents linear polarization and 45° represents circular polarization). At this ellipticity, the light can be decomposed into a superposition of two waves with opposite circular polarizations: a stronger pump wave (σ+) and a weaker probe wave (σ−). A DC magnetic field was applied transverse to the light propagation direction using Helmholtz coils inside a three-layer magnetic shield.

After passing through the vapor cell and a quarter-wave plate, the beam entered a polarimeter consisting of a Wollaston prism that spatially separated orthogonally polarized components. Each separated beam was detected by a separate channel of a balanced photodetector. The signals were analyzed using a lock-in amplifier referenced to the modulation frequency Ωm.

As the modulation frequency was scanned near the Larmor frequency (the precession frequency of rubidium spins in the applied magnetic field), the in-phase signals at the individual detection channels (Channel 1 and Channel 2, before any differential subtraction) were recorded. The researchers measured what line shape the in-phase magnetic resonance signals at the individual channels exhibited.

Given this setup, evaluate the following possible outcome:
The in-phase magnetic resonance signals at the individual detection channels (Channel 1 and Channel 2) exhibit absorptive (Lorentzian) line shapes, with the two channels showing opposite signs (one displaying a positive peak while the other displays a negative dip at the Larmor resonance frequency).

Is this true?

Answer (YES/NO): YES